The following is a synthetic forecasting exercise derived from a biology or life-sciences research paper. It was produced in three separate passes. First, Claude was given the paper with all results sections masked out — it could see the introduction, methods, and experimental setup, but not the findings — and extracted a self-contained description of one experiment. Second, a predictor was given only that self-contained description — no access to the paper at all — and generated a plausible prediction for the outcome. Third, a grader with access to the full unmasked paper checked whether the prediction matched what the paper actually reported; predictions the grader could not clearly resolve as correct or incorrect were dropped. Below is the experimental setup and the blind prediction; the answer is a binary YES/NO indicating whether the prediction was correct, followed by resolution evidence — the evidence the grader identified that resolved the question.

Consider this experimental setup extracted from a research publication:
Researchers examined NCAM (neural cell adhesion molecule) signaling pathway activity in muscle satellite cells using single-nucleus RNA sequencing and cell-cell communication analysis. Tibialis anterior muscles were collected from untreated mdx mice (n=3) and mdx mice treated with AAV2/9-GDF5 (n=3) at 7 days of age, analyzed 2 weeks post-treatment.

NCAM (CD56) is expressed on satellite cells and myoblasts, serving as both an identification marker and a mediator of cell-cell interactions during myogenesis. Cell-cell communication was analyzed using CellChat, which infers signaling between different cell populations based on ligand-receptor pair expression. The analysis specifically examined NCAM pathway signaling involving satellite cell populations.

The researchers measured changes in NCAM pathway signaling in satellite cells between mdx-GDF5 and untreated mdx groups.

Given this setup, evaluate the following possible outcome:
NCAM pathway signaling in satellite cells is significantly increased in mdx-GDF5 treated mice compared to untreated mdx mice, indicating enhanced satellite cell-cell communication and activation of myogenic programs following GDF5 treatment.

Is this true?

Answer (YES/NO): YES